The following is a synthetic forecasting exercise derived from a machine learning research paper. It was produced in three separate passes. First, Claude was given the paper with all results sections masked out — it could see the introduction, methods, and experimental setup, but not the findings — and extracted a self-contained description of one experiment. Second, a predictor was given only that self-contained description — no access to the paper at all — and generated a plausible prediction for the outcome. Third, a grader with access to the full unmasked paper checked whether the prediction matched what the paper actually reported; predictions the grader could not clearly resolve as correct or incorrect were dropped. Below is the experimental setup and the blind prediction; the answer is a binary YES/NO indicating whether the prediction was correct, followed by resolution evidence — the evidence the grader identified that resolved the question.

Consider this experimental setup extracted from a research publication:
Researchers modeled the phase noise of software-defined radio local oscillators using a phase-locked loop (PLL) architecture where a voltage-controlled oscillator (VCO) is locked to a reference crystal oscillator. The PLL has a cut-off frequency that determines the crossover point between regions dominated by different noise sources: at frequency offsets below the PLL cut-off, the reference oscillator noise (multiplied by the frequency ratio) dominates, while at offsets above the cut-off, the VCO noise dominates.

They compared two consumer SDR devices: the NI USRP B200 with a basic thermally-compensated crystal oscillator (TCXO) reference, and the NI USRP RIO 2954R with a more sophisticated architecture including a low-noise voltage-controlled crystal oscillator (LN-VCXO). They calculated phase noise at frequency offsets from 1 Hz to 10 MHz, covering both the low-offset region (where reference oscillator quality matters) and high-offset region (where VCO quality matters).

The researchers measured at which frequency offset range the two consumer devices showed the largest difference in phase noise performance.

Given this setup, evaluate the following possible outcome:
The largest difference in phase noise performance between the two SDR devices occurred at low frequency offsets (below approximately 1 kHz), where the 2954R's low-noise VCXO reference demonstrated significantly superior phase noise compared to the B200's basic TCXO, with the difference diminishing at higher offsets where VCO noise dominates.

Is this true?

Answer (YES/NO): NO